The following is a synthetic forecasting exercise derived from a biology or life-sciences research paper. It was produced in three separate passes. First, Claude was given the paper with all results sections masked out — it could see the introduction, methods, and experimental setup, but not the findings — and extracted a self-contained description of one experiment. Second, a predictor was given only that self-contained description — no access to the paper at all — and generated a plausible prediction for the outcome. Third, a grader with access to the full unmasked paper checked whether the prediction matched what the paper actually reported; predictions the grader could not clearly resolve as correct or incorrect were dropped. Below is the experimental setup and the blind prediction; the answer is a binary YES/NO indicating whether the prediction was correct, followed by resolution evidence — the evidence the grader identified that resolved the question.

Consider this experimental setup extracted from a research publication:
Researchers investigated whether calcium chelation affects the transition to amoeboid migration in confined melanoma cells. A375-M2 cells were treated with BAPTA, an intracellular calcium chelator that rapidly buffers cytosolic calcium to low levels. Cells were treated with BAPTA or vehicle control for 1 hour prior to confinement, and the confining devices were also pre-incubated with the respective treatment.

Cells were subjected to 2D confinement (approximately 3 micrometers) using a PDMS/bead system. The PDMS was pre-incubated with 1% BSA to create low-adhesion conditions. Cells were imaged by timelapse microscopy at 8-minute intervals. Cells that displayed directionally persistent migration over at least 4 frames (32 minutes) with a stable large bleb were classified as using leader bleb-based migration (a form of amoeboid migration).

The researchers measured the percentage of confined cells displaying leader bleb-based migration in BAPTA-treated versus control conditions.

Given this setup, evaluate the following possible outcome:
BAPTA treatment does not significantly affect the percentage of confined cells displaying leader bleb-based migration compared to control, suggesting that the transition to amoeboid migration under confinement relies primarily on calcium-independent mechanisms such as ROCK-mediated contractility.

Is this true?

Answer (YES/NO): NO